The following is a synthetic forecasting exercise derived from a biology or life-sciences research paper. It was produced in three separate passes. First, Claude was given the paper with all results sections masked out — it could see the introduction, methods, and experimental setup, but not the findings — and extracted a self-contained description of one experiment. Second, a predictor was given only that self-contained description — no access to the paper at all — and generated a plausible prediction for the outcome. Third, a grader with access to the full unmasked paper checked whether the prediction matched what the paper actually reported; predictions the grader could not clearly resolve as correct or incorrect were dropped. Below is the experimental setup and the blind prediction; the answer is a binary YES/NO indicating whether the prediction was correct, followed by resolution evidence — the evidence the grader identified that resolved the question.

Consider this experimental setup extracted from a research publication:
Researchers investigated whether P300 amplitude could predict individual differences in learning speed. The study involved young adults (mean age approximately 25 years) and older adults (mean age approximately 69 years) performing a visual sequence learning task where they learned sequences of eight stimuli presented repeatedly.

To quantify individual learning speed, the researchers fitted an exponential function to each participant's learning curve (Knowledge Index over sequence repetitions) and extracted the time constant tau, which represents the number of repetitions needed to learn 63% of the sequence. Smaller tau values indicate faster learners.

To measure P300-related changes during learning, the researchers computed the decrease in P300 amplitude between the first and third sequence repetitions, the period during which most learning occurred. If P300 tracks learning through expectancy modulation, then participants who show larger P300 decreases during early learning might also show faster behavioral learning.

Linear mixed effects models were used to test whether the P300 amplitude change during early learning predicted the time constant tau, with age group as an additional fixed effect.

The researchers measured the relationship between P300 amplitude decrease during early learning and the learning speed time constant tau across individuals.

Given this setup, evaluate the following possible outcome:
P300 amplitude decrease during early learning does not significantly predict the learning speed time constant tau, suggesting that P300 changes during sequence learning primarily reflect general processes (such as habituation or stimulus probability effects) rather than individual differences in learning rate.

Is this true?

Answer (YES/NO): NO